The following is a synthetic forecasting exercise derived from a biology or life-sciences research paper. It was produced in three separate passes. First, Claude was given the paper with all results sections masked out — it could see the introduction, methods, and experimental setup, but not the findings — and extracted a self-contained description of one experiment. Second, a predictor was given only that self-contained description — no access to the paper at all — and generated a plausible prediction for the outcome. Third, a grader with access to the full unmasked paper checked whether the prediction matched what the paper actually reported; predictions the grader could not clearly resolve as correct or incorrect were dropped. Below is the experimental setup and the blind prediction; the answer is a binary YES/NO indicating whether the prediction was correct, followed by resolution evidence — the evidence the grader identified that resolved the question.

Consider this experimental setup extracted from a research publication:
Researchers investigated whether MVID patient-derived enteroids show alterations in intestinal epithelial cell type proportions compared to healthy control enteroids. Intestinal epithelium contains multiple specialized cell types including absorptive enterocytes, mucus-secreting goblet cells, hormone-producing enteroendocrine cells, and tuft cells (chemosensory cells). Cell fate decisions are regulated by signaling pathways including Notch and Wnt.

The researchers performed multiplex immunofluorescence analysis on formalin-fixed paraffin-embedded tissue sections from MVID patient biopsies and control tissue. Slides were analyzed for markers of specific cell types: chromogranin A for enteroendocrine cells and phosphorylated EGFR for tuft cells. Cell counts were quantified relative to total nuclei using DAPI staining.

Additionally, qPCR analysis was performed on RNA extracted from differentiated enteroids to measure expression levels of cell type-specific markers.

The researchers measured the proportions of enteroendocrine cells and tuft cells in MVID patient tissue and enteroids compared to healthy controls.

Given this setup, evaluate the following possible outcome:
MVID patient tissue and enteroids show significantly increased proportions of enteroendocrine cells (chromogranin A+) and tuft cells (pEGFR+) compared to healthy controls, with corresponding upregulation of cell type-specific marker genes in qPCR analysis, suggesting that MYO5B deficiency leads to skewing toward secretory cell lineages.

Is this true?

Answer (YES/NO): NO